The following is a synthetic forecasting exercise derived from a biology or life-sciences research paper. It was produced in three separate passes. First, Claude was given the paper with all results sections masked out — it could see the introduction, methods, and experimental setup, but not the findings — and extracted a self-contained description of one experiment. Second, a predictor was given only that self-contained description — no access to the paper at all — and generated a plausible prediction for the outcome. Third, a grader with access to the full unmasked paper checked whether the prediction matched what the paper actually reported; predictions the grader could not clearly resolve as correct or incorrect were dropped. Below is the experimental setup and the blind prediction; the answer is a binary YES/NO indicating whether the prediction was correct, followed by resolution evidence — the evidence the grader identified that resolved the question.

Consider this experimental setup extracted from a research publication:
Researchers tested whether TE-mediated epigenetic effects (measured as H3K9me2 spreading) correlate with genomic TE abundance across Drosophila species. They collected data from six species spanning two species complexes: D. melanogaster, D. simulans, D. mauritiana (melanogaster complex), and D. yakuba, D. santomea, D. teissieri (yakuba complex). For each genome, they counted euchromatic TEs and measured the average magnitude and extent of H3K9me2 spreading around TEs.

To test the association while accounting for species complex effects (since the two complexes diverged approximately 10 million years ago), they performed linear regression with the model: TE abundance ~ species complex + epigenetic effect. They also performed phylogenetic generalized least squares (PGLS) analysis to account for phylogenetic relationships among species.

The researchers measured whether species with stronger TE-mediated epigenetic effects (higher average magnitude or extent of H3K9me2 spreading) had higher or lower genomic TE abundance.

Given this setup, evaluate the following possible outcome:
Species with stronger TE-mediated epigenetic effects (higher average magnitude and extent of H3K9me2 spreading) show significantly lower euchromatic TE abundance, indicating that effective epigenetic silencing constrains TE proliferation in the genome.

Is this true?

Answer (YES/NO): NO